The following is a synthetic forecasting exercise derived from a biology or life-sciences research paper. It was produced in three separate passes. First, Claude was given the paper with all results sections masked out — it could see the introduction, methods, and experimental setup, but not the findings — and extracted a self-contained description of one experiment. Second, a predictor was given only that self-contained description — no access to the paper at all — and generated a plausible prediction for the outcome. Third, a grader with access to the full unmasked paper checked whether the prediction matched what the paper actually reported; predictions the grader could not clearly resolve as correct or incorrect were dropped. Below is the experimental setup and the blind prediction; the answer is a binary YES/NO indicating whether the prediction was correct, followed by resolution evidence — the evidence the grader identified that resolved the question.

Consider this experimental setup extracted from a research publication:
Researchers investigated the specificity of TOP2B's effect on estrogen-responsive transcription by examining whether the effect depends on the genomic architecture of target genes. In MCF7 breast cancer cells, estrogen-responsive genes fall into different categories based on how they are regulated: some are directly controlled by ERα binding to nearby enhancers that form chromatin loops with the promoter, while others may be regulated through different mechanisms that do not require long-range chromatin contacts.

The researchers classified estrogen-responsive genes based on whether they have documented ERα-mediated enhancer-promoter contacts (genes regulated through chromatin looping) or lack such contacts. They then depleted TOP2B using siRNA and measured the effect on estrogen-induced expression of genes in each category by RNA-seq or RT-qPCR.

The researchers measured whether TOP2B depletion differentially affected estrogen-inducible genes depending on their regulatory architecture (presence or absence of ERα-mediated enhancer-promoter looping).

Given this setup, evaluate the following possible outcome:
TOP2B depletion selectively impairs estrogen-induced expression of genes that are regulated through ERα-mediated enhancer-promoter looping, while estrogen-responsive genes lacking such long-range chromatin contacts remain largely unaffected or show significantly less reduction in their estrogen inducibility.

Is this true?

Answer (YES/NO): NO